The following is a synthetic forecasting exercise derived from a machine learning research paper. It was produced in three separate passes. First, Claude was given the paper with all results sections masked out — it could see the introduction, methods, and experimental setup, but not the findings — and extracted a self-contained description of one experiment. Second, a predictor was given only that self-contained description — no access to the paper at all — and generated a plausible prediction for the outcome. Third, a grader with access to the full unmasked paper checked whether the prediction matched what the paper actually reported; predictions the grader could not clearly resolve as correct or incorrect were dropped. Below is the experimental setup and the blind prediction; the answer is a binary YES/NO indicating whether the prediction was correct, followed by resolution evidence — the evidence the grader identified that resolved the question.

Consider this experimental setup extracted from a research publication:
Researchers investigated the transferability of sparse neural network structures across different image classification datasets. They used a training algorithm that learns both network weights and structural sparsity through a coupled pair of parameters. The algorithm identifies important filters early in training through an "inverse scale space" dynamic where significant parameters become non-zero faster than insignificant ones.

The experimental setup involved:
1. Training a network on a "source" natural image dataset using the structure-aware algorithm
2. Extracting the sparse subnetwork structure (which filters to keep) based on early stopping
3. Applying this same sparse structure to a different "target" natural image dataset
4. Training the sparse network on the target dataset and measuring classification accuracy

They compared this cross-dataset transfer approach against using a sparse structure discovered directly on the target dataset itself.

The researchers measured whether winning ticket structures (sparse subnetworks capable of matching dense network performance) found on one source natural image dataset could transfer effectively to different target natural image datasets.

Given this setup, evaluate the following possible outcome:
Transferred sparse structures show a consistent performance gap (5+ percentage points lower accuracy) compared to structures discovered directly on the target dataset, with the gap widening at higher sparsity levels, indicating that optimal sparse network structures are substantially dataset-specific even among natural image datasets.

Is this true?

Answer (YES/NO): NO